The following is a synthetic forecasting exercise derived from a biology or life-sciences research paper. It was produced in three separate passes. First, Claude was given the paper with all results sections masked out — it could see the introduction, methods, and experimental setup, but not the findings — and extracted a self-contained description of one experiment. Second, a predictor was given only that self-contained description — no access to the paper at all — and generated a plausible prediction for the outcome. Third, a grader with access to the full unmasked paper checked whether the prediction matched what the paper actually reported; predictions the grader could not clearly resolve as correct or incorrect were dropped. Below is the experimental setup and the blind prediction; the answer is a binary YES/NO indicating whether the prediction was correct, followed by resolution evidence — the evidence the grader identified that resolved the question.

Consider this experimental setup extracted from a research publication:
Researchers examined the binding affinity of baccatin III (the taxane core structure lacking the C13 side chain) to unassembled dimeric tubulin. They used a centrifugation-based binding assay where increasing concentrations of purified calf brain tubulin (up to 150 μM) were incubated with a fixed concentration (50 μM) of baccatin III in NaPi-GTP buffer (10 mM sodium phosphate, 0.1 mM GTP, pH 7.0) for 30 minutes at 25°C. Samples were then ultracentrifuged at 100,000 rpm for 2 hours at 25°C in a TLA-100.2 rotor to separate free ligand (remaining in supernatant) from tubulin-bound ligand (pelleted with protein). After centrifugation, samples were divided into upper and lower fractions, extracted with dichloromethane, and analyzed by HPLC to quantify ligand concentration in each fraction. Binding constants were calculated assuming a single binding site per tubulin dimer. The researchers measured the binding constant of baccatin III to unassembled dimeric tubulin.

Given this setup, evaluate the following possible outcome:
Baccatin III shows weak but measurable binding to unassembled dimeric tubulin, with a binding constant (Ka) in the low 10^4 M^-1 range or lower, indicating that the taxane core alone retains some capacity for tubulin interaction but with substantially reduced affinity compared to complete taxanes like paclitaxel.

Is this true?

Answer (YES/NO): NO